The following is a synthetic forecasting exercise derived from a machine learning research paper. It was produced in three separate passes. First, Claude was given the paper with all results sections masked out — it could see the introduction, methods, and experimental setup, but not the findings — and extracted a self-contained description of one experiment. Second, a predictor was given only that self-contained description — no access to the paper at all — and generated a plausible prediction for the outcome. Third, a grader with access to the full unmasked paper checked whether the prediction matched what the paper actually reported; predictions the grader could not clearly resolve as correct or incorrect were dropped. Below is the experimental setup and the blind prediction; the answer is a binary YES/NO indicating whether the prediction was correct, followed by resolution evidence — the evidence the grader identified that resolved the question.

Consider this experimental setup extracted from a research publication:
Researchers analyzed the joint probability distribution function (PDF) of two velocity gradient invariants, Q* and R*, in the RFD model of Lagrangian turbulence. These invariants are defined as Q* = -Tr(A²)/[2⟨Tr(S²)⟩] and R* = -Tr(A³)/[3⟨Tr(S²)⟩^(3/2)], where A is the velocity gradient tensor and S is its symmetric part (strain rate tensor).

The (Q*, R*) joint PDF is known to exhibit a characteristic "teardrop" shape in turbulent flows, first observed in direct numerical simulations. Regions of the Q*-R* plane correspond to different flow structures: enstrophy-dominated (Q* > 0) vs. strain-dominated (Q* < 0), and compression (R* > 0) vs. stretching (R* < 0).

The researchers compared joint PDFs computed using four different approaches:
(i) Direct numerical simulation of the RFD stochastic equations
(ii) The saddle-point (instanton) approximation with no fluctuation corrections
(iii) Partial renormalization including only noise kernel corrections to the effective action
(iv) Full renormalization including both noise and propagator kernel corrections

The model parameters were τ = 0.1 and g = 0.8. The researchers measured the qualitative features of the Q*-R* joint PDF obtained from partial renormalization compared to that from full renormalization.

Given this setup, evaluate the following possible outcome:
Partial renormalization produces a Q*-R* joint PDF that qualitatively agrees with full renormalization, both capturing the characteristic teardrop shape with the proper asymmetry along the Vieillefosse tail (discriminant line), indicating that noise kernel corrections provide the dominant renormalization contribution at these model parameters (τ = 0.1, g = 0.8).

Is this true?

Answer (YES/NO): NO